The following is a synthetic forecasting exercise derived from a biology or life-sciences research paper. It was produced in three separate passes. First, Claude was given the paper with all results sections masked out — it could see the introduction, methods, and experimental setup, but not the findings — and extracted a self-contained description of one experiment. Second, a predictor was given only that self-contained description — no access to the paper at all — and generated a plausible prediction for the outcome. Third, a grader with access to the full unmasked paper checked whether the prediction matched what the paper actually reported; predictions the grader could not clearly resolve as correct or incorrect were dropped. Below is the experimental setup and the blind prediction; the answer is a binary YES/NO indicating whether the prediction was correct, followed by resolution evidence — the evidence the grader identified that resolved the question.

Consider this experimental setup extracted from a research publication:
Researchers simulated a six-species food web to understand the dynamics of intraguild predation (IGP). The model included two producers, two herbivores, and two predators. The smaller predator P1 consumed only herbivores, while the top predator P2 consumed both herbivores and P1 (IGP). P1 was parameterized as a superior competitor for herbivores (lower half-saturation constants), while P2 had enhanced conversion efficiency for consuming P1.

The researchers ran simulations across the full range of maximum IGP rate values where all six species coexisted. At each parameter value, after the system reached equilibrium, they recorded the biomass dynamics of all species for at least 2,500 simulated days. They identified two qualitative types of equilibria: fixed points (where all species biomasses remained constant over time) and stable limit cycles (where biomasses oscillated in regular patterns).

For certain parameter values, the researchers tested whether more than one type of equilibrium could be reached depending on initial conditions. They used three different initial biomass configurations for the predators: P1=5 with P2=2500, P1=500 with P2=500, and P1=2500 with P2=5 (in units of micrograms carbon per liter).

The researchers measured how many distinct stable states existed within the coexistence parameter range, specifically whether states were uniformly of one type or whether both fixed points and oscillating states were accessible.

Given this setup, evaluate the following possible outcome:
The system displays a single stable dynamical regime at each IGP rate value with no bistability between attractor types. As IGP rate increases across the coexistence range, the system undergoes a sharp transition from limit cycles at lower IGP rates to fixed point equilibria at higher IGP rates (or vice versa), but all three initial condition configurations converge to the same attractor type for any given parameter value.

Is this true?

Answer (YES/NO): NO